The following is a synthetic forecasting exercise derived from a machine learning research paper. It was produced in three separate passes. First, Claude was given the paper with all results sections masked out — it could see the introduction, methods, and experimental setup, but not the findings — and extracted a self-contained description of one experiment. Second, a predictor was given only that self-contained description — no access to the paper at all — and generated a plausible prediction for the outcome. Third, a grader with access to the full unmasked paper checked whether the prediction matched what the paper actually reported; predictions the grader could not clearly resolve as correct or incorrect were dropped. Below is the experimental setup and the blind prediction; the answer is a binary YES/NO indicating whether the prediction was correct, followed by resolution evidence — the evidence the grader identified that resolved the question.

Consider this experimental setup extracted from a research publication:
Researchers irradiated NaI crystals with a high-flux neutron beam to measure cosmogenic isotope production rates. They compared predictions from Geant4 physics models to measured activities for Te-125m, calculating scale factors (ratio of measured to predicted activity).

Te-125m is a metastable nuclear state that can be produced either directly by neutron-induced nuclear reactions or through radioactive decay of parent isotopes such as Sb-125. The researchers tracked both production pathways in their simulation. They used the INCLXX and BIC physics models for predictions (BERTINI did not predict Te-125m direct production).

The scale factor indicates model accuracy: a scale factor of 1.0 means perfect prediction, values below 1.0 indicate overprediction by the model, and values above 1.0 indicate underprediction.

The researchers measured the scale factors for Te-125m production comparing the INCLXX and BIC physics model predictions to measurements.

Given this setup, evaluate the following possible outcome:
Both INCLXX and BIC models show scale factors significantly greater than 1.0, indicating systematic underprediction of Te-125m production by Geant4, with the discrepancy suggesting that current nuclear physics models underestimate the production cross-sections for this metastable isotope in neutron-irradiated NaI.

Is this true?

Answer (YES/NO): YES